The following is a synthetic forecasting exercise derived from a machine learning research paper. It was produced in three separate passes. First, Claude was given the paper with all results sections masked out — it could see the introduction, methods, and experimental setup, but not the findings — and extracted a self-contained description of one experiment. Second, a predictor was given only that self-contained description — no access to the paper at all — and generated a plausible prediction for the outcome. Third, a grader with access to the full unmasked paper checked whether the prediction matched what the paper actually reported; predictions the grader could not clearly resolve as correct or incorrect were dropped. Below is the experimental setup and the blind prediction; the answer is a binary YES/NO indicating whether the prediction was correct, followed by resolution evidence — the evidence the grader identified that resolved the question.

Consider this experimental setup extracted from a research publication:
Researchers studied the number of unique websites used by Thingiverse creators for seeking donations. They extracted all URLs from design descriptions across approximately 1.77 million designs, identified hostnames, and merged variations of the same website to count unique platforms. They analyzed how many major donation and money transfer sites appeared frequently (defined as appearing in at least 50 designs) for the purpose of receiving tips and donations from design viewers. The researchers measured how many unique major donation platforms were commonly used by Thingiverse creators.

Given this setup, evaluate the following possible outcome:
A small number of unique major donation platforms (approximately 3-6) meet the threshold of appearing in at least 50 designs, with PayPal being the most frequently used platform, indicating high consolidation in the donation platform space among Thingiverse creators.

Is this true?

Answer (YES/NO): NO